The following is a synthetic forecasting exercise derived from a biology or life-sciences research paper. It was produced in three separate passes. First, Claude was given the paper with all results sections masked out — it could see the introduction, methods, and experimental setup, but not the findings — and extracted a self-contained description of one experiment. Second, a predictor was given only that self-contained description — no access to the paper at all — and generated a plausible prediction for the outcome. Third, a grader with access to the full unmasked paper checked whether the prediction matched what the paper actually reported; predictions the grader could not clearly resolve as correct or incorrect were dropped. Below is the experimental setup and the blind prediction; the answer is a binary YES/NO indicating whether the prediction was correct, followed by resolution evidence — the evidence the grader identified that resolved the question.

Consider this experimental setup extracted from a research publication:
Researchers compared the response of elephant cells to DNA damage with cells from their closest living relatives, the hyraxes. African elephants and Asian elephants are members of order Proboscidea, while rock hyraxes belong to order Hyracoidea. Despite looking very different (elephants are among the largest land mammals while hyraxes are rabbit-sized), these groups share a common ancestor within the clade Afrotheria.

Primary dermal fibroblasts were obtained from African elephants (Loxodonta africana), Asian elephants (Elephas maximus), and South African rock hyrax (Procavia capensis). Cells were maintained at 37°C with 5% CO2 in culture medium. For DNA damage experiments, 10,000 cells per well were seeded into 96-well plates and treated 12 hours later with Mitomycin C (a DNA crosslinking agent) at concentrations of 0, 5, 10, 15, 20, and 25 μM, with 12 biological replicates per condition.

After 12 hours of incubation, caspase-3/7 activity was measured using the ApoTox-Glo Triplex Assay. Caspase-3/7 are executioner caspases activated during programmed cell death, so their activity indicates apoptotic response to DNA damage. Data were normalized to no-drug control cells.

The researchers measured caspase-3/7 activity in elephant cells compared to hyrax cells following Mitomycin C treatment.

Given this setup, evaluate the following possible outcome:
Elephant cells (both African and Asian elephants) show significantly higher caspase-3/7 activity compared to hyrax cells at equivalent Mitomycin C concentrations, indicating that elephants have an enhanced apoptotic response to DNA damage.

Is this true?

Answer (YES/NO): YES